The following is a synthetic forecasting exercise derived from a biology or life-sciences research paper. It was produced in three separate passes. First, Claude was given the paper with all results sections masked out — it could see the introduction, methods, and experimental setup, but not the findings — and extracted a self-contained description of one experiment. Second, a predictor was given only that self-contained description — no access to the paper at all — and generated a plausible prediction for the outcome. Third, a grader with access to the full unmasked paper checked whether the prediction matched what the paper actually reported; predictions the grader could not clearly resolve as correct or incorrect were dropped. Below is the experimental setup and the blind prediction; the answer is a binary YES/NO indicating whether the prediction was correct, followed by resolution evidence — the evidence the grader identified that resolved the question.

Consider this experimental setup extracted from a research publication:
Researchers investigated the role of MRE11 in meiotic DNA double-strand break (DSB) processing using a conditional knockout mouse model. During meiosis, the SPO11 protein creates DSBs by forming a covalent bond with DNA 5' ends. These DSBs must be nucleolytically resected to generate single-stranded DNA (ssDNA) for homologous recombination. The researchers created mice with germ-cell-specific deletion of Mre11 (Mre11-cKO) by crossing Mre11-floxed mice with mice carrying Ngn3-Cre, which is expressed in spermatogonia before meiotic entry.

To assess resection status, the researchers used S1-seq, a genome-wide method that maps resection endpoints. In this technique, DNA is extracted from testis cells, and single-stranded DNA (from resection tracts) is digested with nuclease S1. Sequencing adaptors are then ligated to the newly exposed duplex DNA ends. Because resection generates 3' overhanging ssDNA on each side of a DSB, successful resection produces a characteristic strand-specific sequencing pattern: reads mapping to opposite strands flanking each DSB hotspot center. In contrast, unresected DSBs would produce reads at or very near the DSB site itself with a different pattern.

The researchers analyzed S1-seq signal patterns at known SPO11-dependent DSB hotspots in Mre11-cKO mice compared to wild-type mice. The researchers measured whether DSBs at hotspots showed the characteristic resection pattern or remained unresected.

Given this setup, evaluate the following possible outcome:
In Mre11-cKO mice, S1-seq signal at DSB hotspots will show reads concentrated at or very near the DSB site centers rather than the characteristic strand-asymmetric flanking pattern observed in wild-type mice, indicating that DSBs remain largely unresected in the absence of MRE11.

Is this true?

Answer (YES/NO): YES